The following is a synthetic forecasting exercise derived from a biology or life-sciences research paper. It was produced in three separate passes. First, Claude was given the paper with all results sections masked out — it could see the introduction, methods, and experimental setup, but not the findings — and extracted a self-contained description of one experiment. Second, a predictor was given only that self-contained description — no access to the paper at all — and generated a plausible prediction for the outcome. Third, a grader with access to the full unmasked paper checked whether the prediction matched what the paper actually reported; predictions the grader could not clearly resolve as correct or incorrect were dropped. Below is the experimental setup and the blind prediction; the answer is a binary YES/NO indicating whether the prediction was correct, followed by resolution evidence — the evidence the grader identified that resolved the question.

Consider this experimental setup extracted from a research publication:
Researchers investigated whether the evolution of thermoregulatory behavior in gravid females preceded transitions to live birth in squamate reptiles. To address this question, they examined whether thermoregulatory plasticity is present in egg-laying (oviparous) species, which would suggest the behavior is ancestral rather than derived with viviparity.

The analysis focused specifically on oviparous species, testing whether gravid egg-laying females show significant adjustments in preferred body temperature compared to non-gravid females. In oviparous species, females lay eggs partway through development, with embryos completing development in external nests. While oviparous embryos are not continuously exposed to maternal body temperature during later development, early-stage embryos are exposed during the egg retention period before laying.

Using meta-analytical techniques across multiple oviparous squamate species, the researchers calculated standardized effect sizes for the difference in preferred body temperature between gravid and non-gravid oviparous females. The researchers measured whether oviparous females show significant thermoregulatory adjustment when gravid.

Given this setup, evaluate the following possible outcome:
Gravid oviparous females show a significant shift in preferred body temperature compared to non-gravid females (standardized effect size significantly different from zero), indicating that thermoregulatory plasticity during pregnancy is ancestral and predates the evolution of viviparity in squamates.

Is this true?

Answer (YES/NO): YES